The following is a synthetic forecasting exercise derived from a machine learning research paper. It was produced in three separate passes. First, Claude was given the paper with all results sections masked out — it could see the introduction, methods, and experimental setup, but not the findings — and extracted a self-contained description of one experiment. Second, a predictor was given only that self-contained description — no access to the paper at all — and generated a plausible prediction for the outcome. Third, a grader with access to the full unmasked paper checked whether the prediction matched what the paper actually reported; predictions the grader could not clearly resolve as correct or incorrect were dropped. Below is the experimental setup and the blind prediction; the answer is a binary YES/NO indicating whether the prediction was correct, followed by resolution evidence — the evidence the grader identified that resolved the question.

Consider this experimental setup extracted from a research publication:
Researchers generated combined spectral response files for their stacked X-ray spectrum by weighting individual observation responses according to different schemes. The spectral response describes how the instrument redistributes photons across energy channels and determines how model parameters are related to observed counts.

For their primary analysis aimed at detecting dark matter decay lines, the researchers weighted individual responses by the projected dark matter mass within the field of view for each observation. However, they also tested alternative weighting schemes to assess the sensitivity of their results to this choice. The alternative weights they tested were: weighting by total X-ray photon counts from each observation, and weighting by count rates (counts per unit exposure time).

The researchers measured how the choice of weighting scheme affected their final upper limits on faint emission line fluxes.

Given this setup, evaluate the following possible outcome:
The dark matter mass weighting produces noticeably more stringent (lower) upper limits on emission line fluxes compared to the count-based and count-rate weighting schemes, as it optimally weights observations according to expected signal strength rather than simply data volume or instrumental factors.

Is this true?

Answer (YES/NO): NO